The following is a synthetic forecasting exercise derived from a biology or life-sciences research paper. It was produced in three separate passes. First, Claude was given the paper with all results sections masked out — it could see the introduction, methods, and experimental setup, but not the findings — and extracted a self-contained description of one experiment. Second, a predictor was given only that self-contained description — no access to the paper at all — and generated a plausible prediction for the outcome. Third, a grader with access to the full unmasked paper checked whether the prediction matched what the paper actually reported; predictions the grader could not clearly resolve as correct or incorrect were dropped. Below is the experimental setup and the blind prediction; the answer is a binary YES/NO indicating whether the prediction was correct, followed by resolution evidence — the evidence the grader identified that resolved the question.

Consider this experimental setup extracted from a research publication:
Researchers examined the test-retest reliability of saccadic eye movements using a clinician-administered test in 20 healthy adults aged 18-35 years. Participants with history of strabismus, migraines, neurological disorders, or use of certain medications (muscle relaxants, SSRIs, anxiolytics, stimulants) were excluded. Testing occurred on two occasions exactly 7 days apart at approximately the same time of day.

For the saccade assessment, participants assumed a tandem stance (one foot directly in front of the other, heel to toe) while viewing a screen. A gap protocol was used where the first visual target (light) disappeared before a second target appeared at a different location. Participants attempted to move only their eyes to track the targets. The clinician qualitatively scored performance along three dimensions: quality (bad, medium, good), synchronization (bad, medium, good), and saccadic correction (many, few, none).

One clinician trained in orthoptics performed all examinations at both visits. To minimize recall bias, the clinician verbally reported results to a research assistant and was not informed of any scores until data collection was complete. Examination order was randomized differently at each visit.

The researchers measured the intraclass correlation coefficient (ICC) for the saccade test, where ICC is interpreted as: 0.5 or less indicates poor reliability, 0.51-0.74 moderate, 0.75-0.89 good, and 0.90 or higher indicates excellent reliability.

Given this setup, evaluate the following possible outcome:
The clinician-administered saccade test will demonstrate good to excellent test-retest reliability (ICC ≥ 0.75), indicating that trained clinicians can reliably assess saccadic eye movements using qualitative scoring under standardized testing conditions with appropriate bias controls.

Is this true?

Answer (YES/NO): NO